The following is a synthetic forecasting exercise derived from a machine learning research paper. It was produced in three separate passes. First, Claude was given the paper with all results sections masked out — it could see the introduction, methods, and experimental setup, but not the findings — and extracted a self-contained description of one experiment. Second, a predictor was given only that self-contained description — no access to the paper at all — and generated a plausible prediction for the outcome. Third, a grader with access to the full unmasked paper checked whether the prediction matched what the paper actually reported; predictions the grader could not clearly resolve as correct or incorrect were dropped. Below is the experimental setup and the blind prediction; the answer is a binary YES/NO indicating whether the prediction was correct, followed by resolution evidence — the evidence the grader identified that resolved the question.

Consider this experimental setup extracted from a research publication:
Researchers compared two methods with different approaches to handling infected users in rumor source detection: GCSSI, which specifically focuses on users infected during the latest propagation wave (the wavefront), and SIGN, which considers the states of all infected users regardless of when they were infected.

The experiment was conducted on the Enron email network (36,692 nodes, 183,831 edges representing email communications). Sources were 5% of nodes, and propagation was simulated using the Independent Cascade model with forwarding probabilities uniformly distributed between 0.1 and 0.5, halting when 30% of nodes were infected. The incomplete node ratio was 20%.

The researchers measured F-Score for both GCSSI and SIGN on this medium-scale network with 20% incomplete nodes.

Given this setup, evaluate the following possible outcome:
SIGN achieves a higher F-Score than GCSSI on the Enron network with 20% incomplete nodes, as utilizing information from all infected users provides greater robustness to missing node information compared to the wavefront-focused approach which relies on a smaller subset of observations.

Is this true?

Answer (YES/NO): YES